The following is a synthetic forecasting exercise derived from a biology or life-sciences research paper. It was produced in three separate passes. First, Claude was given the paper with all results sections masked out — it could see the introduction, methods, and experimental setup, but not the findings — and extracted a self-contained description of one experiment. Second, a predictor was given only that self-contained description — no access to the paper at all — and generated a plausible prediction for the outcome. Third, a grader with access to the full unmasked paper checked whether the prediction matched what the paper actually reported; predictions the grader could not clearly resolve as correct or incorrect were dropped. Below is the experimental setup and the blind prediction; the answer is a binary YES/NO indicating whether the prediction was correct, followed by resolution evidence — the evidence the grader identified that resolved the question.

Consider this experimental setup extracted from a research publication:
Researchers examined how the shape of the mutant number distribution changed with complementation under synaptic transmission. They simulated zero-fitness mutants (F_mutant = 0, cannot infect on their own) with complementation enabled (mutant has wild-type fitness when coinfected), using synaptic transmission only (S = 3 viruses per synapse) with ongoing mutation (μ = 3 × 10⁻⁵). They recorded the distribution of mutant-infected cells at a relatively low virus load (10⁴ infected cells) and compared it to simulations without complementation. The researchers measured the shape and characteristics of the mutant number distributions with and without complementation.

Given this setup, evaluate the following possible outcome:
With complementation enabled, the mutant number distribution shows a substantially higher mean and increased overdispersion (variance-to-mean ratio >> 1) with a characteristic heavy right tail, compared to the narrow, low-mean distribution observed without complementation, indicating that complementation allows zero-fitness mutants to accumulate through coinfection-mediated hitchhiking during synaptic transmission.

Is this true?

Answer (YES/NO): YES